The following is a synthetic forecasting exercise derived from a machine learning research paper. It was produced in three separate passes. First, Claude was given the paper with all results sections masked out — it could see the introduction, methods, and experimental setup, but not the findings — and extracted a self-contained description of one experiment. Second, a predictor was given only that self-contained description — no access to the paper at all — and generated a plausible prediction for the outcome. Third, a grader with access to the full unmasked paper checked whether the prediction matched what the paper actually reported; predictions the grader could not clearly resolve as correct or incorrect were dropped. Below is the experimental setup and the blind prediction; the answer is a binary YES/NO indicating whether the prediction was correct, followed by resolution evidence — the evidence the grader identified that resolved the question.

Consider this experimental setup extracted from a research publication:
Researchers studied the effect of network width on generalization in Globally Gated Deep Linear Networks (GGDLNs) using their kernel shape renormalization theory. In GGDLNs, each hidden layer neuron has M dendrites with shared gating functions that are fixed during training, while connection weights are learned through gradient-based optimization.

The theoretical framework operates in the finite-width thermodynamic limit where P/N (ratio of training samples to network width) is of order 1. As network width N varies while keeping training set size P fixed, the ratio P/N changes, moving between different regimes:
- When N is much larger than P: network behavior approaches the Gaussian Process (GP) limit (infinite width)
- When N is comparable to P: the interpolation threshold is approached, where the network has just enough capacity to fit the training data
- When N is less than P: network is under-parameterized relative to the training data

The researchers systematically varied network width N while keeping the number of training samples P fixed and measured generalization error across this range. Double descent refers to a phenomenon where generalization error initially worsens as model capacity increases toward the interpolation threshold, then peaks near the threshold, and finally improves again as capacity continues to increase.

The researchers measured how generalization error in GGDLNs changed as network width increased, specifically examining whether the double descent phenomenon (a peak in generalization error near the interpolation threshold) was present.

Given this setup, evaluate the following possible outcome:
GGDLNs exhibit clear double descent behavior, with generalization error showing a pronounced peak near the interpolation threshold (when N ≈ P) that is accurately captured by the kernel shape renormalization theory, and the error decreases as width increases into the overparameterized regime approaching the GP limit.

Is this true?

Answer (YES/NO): NO